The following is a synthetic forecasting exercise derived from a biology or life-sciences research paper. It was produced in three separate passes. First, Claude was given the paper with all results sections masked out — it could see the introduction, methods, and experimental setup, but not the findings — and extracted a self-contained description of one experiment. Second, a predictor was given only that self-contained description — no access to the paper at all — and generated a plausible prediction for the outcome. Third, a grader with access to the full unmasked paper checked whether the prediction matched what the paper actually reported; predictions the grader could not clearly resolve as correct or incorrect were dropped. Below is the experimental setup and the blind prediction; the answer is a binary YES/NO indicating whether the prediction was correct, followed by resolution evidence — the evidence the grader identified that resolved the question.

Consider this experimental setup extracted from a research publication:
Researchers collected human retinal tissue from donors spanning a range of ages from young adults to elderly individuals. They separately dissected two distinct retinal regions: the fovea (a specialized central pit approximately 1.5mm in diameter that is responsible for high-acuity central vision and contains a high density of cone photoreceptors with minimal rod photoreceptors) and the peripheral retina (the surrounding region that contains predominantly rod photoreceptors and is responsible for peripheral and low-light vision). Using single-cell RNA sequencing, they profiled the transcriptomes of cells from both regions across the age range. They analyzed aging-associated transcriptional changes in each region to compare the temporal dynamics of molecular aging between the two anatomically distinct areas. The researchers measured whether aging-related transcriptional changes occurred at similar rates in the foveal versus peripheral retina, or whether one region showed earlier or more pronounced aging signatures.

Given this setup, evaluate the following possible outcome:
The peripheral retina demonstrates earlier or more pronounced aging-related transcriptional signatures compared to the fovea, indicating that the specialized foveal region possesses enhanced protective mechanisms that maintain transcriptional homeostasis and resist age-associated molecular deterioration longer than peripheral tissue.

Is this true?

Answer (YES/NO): NO